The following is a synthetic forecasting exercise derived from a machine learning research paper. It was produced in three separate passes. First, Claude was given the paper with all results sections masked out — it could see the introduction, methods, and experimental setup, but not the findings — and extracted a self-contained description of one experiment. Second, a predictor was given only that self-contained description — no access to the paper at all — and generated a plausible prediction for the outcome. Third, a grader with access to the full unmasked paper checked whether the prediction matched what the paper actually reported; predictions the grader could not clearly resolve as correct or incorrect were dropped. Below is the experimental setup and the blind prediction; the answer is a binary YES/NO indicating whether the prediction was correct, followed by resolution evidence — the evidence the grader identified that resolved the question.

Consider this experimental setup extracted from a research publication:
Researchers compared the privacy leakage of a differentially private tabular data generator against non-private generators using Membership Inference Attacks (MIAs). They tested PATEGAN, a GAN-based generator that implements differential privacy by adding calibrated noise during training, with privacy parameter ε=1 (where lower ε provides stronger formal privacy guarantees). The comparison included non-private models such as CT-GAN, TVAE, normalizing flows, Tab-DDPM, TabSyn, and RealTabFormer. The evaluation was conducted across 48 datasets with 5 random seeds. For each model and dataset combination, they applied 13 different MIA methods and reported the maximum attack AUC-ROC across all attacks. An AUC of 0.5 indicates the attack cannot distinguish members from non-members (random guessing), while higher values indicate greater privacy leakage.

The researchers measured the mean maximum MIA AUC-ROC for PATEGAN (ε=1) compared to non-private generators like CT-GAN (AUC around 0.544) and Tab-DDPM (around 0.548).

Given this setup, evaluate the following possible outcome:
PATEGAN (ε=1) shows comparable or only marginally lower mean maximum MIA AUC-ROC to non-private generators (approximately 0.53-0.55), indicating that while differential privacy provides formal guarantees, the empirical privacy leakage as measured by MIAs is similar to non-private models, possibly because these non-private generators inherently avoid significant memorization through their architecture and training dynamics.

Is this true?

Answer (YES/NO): NO